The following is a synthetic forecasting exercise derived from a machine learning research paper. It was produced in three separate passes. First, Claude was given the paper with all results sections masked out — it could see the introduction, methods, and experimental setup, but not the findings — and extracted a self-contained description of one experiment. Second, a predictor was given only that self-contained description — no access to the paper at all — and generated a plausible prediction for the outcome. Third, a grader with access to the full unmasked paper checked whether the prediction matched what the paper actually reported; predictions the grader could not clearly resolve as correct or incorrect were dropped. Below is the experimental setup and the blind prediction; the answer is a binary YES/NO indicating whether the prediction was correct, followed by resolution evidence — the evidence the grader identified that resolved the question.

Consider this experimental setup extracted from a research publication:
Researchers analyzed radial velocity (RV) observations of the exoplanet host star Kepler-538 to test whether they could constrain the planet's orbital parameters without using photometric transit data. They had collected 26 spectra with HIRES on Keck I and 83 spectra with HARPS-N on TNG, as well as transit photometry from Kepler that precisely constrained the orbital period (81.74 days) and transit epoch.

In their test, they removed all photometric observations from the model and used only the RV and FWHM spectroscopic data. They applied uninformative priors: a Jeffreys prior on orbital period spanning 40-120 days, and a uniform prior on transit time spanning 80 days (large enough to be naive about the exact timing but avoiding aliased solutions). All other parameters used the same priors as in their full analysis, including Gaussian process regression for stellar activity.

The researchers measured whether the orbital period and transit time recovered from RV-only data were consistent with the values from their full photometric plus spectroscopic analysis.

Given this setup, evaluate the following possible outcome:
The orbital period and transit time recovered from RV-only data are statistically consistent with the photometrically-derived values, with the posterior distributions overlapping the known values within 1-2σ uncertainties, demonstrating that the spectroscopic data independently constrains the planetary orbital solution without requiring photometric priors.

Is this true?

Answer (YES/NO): YES